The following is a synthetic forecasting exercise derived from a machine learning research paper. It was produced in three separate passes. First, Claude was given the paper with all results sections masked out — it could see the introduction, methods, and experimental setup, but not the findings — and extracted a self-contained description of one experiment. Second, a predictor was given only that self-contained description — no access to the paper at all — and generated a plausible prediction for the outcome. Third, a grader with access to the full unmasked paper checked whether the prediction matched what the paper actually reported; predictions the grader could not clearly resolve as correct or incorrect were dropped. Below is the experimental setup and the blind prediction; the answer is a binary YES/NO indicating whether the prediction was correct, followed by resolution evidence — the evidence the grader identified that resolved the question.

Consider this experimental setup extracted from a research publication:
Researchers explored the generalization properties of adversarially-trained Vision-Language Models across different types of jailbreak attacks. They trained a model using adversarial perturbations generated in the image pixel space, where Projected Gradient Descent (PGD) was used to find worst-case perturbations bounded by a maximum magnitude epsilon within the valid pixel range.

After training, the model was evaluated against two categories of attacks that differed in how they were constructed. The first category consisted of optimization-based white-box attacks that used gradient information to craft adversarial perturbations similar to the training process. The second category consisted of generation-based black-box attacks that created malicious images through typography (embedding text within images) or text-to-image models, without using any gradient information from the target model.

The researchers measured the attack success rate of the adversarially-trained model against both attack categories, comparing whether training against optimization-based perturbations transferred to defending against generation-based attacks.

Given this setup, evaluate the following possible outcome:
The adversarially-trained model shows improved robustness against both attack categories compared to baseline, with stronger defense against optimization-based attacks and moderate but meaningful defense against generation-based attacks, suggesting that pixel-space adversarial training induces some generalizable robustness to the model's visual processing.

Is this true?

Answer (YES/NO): NO